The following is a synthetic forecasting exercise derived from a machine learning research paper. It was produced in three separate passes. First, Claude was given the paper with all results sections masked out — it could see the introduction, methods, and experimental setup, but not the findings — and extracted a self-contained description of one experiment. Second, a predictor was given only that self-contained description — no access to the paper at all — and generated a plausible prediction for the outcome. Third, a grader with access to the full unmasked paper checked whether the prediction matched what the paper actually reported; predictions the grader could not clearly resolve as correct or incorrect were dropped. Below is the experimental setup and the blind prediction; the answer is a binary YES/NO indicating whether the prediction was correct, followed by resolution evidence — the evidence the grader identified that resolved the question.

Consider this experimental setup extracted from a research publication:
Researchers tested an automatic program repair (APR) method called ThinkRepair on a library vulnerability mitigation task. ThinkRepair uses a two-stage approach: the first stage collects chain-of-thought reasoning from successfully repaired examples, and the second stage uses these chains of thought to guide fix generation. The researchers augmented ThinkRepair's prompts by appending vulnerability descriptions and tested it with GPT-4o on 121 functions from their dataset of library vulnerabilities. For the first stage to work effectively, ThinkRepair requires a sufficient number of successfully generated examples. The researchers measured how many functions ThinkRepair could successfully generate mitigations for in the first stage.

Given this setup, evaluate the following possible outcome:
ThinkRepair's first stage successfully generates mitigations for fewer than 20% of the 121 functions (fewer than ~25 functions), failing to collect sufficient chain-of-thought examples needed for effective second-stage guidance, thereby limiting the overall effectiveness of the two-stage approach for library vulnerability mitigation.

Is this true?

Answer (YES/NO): YES